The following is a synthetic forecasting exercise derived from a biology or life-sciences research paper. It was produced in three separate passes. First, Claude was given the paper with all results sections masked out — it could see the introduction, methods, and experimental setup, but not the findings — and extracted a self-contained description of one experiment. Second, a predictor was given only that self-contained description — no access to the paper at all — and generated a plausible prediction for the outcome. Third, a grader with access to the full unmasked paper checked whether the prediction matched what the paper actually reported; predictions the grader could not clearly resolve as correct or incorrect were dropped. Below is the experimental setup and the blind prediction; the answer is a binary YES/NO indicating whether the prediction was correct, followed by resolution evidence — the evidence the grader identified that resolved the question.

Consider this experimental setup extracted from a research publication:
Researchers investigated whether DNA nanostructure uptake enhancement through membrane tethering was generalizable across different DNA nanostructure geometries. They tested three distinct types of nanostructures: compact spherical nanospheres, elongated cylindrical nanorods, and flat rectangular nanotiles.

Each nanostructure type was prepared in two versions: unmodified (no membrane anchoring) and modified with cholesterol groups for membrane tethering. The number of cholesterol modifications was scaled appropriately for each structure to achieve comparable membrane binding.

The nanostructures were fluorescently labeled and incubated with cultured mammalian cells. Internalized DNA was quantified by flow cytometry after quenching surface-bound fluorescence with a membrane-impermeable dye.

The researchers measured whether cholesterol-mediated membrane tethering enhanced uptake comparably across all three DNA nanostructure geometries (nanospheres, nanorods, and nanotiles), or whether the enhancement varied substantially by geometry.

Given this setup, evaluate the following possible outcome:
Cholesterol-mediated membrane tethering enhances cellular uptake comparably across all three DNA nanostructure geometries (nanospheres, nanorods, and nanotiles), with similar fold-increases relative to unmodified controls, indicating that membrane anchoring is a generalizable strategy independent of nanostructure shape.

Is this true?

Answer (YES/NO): NO